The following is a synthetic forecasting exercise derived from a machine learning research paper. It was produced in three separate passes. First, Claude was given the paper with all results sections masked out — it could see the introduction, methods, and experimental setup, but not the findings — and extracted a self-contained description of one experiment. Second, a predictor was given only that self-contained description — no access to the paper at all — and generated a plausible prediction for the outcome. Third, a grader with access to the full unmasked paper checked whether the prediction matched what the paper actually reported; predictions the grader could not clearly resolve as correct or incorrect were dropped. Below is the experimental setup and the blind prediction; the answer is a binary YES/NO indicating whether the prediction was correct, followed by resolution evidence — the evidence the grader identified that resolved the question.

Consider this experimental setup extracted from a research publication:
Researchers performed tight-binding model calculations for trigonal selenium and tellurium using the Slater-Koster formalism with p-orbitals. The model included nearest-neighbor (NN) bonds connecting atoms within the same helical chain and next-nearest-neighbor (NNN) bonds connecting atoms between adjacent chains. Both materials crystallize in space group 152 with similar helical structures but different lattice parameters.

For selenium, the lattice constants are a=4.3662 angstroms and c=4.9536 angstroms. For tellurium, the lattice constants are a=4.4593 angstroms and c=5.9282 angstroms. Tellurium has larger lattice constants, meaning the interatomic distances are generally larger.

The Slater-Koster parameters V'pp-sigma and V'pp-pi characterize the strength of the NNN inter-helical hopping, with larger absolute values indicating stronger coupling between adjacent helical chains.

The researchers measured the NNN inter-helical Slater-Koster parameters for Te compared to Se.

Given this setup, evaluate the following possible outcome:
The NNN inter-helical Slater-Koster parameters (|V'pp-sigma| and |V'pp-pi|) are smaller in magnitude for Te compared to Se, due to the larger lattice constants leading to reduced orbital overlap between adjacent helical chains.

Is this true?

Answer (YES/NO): NO